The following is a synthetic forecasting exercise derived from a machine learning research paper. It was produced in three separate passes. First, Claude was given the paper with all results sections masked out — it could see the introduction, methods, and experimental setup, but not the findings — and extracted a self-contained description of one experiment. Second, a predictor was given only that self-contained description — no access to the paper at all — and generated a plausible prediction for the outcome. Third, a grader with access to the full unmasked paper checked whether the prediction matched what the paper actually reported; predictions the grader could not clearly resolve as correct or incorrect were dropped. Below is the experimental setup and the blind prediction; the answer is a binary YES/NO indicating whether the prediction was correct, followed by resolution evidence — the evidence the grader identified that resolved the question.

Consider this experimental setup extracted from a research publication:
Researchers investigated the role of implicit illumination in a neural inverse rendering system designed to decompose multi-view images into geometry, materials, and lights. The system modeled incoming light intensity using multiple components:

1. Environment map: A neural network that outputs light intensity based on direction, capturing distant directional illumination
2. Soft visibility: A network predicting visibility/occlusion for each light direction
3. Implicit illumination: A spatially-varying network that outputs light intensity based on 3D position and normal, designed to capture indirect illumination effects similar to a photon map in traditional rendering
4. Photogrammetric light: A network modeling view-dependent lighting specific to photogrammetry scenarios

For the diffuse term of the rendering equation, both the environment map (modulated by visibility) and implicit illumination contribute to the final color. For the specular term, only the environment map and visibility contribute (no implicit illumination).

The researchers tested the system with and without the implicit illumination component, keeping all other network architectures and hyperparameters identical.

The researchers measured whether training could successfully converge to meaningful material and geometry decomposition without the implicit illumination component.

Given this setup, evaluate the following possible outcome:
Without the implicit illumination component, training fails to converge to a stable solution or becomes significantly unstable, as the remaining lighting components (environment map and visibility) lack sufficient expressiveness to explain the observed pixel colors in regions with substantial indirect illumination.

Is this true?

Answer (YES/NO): YES